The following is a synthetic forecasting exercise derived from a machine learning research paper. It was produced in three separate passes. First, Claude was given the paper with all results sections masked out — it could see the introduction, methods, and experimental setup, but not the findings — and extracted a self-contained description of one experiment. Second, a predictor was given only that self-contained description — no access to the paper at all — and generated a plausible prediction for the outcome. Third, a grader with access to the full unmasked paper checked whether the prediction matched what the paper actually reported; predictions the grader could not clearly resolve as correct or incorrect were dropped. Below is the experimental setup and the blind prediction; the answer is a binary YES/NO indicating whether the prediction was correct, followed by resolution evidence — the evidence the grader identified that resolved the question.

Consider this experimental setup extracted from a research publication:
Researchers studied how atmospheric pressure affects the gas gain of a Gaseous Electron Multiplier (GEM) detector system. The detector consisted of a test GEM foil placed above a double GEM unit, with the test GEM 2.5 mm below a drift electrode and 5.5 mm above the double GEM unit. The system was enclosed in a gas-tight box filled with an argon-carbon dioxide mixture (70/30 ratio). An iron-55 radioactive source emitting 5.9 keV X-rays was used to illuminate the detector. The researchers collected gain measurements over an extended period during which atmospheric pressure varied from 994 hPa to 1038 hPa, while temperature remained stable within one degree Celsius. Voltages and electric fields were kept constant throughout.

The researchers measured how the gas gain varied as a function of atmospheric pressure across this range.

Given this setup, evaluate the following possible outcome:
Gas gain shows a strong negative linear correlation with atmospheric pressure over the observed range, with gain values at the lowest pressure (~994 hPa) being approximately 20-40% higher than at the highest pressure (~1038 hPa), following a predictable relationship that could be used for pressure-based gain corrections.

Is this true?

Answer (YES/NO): NO